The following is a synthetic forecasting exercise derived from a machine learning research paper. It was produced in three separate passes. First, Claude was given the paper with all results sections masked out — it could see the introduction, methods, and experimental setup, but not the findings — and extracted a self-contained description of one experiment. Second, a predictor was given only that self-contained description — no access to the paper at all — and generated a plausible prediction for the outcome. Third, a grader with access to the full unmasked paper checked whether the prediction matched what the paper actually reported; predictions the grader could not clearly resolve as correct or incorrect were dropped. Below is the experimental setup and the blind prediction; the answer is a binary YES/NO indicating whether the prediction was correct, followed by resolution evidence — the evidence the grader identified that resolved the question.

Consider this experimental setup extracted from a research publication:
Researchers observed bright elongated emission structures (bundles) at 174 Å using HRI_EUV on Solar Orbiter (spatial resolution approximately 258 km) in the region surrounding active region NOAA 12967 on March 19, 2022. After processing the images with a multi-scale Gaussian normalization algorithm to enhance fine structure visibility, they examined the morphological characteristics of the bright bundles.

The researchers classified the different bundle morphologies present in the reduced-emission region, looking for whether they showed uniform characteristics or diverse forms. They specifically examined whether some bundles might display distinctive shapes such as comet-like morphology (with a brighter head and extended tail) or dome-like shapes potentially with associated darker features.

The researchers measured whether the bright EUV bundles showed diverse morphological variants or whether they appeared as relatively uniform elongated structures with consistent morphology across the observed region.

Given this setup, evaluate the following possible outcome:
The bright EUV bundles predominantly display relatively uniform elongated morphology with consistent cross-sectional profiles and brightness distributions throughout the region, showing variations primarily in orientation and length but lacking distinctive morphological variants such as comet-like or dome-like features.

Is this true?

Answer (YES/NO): NO